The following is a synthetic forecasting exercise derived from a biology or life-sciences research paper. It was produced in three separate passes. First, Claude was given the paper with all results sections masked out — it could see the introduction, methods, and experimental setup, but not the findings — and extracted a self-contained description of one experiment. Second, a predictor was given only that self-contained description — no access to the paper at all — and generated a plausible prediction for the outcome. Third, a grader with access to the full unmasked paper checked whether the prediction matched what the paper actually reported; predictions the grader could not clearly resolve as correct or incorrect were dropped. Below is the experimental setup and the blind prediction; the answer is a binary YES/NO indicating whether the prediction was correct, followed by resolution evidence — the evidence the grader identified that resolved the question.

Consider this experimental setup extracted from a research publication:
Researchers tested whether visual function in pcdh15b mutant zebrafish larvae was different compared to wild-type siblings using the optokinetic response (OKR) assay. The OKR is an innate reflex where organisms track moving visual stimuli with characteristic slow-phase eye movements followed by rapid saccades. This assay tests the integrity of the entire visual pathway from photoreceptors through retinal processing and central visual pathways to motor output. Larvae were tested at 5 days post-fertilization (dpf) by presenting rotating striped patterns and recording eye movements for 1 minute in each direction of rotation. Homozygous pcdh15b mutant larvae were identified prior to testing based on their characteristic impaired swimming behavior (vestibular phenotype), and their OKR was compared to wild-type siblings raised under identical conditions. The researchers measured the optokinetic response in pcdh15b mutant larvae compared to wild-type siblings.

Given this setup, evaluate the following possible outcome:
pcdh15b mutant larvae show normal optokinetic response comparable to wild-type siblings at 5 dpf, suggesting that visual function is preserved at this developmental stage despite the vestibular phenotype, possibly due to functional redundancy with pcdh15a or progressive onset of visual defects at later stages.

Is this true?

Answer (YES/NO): NO